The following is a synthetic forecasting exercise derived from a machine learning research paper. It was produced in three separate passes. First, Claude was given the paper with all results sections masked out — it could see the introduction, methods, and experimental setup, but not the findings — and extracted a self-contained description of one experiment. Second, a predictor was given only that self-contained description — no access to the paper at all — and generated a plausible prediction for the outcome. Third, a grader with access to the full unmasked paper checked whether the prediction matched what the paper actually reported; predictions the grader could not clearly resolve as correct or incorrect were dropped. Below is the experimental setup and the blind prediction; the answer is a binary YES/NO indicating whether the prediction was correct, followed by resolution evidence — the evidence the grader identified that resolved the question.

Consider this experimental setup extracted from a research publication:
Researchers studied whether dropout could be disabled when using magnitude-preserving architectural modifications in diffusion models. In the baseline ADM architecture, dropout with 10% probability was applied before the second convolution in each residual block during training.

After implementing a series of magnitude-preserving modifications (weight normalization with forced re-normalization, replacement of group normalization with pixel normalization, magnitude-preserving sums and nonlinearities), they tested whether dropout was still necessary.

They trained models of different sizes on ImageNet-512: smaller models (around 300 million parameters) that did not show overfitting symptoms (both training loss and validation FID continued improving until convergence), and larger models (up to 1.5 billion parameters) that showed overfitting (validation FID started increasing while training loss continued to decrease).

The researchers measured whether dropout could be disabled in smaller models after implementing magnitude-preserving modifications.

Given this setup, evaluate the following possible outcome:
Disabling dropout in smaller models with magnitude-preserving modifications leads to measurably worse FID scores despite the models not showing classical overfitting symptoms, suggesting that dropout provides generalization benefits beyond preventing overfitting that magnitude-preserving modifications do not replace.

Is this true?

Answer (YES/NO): NO